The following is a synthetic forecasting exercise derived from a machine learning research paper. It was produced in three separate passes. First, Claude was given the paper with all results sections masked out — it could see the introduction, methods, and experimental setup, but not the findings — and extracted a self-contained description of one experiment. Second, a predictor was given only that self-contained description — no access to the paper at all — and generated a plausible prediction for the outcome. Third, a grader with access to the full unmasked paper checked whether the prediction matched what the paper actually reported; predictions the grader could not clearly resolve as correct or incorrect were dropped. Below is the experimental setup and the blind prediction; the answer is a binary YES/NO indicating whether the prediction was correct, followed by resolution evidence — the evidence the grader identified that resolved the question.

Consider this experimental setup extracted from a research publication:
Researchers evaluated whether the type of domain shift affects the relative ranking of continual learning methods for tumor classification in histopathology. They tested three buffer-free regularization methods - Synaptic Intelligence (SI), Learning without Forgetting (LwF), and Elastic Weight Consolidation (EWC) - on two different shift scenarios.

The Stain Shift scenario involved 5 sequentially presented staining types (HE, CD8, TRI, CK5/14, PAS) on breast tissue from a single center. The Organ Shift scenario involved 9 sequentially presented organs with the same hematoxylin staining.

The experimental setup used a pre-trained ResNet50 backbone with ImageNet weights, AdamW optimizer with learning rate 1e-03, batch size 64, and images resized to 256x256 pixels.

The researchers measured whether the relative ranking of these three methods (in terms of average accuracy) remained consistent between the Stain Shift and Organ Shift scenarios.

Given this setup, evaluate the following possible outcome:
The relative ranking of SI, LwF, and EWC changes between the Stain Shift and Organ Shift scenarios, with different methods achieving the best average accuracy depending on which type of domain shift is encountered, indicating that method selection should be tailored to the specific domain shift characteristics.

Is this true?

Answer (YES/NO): YES